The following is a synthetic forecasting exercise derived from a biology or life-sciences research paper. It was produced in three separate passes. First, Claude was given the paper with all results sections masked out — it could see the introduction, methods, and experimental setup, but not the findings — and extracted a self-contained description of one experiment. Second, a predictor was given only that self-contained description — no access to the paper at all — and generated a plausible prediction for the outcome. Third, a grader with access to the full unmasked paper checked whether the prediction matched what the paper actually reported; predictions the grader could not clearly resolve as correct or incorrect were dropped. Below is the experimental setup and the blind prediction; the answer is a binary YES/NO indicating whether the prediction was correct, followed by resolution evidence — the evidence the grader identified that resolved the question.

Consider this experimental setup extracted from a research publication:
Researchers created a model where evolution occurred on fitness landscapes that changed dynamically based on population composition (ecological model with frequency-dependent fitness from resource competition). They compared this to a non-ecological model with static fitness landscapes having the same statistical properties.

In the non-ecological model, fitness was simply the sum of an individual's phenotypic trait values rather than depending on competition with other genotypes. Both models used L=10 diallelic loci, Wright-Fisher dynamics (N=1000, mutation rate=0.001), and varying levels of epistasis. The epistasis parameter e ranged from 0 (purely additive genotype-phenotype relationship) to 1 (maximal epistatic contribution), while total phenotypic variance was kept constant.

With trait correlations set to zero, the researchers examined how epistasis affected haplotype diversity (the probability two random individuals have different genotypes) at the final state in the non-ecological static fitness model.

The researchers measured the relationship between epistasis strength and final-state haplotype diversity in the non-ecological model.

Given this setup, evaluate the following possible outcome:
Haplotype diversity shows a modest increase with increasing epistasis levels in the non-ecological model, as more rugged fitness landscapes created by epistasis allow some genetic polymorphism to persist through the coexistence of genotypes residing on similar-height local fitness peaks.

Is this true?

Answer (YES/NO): NO